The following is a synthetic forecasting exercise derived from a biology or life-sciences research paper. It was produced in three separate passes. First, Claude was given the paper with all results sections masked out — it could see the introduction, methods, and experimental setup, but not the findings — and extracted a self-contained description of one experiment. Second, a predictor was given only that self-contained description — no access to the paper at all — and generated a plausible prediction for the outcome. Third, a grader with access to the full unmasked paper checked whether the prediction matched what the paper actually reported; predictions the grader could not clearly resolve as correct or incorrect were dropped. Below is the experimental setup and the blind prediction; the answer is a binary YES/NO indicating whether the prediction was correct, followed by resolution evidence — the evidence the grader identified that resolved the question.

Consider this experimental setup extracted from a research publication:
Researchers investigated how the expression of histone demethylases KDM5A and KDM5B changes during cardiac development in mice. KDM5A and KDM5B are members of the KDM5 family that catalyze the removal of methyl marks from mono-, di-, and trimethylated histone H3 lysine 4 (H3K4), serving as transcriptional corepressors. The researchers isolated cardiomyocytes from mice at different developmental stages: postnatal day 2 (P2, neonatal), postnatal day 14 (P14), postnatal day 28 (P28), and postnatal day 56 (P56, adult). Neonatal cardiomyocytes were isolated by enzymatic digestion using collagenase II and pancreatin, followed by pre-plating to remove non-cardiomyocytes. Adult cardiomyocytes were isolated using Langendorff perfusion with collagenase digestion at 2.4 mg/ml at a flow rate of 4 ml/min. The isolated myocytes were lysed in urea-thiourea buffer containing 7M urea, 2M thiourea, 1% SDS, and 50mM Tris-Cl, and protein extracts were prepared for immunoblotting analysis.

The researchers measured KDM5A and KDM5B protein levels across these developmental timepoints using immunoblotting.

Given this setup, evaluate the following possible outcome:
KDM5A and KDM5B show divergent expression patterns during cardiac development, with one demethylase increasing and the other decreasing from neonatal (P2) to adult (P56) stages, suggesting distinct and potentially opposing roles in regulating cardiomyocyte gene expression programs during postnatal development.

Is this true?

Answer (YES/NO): NO